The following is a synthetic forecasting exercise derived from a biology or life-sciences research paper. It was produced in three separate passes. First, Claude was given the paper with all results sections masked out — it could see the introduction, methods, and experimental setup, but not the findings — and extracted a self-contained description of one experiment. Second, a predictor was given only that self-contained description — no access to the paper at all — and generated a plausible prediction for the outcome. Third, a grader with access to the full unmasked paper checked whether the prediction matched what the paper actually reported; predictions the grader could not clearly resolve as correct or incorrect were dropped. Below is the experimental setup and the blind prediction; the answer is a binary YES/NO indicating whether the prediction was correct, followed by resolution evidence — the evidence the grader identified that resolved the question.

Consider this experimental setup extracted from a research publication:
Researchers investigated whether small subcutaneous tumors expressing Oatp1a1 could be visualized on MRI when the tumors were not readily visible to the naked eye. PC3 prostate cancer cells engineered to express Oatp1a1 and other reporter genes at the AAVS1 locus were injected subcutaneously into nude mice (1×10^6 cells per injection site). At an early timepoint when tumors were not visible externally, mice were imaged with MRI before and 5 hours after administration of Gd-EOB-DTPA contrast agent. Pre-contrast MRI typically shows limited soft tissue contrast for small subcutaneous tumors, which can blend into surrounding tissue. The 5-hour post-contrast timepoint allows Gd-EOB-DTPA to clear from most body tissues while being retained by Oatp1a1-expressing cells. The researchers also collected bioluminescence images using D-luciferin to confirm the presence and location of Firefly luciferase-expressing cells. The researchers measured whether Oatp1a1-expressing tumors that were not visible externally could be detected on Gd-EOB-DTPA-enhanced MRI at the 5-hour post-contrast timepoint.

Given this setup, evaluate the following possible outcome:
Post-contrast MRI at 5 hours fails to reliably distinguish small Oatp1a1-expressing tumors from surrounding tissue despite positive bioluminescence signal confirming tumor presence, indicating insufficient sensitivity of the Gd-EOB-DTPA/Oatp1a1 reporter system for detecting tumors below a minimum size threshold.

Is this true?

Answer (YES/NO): NO